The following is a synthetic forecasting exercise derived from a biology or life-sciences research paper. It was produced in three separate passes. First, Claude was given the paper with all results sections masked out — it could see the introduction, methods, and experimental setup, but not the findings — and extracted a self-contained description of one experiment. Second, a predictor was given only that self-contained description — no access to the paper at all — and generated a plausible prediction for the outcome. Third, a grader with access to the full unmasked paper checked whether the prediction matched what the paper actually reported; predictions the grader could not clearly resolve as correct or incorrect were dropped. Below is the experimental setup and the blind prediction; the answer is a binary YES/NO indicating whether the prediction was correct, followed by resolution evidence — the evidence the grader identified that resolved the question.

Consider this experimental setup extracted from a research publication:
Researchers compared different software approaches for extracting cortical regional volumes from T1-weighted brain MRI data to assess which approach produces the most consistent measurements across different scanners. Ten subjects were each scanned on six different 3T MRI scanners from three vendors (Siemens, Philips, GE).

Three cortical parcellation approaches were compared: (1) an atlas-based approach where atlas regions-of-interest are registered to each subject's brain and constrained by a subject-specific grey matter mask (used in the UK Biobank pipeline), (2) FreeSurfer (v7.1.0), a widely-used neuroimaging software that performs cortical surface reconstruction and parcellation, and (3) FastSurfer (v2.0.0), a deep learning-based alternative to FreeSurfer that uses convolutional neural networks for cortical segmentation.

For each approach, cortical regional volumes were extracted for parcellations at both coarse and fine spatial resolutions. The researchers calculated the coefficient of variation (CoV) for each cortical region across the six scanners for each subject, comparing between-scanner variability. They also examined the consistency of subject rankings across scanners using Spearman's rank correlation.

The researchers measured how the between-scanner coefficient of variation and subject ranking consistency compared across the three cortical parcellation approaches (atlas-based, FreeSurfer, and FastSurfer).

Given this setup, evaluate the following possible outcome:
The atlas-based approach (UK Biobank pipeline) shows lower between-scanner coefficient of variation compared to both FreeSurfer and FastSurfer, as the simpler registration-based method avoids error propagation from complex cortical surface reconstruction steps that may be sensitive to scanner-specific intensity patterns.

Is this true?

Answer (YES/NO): NO